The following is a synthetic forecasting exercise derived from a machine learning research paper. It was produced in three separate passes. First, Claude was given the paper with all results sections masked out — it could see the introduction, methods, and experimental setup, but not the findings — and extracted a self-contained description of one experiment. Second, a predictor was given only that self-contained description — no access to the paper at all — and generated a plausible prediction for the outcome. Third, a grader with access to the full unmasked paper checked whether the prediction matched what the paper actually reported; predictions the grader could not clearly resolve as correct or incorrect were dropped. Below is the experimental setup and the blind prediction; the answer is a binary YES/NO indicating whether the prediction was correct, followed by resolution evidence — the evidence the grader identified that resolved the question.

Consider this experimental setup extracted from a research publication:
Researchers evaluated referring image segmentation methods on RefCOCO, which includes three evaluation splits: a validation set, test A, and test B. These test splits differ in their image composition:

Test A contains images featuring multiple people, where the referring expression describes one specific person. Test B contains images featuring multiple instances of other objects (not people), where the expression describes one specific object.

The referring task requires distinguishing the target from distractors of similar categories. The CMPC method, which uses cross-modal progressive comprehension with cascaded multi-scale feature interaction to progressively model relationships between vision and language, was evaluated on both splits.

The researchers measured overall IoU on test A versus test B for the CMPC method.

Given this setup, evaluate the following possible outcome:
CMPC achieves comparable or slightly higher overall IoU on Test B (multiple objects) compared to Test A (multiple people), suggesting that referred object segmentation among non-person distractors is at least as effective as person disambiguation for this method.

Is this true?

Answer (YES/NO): NO